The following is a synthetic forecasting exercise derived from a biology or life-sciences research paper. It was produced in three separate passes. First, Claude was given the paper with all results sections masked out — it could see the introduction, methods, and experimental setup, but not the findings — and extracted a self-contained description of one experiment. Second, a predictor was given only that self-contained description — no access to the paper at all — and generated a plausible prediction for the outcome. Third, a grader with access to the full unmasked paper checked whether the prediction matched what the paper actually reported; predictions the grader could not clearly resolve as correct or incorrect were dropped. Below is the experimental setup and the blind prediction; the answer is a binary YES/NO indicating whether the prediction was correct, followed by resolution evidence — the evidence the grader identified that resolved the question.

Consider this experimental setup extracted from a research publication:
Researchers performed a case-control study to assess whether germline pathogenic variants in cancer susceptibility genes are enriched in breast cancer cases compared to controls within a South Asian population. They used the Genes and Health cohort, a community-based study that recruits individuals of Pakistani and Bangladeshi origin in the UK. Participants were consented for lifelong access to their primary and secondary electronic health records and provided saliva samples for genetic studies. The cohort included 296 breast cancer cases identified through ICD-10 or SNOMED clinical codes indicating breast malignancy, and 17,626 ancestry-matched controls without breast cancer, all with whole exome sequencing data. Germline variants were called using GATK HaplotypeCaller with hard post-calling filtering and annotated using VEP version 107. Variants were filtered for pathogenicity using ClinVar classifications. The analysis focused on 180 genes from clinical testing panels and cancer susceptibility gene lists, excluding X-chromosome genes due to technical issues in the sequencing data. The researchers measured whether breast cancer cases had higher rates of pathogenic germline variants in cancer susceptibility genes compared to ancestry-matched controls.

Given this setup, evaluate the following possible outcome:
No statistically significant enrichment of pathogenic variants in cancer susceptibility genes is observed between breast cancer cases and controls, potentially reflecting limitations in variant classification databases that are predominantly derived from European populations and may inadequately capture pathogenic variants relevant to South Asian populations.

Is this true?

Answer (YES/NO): NO